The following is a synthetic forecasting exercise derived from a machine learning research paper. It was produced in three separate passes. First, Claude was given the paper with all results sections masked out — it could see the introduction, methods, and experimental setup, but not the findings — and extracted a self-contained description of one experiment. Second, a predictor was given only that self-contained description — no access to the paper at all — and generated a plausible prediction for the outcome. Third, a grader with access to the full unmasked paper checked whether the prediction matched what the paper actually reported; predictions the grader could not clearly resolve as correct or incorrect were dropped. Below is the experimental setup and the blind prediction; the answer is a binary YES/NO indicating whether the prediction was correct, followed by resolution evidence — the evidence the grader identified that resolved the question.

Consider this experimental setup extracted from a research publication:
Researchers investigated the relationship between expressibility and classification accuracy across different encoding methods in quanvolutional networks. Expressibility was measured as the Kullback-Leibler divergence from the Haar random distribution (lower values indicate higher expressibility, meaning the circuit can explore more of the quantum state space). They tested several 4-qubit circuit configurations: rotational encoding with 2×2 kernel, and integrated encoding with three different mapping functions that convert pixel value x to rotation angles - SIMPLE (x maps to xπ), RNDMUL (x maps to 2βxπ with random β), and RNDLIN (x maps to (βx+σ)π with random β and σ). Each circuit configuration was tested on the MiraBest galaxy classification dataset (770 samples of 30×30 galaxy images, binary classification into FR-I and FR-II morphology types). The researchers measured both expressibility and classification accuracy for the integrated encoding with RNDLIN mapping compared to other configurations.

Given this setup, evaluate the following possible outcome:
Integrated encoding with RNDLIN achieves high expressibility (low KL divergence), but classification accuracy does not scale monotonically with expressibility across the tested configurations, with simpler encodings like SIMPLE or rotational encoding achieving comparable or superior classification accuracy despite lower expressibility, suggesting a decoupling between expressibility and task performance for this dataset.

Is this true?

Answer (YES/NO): NO